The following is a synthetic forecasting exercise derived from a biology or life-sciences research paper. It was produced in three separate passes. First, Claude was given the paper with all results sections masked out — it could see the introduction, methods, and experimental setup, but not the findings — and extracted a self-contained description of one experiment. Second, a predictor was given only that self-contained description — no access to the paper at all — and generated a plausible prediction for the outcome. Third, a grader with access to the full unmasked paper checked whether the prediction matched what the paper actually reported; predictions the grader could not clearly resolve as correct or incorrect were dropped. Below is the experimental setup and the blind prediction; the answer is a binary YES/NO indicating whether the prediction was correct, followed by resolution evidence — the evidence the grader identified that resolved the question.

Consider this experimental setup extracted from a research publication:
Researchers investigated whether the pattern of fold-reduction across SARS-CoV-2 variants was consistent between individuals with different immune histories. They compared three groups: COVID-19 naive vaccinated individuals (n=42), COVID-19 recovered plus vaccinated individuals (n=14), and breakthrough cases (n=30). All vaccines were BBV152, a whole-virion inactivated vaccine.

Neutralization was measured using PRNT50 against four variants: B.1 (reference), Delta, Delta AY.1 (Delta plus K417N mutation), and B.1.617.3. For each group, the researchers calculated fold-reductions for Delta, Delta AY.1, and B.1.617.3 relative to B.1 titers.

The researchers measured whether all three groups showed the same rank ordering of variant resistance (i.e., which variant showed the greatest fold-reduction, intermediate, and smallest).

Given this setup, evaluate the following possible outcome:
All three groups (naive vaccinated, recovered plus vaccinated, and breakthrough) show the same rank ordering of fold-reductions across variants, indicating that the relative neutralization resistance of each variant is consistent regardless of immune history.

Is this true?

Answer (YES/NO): YES